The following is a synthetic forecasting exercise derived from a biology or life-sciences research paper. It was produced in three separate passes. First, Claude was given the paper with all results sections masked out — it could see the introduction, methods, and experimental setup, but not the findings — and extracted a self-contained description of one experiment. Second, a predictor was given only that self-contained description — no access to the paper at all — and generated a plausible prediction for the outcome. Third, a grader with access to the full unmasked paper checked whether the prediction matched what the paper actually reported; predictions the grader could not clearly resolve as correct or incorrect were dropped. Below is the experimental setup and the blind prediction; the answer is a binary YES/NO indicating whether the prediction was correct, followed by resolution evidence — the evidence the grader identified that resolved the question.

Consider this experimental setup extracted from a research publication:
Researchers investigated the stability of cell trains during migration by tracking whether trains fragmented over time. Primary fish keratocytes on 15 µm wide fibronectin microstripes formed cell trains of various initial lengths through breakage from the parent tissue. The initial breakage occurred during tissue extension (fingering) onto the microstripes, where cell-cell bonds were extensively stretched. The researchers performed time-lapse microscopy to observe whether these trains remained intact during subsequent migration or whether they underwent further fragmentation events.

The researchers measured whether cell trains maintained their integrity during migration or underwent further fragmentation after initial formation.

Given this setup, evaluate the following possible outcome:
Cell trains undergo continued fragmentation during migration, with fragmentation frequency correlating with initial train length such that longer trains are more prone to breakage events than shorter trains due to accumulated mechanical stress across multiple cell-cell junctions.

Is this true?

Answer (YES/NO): NO